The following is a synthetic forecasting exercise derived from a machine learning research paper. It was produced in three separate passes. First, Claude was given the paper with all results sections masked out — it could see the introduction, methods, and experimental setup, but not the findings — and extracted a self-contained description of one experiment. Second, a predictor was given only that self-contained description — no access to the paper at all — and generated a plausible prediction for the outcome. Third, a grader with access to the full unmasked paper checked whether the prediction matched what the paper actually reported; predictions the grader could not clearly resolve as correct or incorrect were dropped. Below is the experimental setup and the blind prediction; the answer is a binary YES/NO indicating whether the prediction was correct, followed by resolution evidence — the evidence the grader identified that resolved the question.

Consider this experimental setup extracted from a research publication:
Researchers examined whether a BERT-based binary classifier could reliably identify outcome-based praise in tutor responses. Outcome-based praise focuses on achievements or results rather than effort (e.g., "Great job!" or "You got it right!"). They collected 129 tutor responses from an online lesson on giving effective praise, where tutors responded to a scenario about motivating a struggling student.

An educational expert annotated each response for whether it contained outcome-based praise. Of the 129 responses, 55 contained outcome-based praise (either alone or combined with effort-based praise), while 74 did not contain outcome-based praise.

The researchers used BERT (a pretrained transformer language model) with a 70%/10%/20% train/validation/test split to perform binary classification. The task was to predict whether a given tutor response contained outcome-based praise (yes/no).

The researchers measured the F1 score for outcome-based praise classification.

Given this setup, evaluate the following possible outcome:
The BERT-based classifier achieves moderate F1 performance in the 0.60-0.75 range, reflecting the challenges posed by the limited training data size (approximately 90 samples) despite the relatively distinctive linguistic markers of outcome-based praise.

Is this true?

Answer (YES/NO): NO